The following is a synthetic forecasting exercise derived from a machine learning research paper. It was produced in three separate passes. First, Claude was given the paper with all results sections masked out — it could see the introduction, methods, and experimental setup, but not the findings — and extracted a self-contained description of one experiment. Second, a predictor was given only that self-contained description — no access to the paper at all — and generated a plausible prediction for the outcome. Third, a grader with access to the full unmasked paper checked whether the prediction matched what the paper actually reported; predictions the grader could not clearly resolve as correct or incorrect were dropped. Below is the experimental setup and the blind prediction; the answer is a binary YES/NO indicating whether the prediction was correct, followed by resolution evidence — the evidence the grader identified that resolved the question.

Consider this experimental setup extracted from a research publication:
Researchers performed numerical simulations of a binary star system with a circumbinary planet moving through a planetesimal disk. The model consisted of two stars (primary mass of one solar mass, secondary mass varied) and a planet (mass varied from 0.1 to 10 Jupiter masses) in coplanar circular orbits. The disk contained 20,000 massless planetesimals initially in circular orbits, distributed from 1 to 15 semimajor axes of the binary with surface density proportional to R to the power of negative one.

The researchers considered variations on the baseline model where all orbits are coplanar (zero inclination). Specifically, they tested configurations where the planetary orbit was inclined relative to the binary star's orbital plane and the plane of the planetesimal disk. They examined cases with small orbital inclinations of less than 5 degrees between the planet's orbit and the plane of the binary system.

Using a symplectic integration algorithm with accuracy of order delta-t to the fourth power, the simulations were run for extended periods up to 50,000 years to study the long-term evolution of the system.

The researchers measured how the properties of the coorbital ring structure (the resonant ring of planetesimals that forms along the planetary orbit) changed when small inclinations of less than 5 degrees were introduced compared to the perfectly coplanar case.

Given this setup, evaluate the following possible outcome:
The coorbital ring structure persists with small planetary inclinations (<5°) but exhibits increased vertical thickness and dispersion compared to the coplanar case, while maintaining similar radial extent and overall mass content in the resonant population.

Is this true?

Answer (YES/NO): NO